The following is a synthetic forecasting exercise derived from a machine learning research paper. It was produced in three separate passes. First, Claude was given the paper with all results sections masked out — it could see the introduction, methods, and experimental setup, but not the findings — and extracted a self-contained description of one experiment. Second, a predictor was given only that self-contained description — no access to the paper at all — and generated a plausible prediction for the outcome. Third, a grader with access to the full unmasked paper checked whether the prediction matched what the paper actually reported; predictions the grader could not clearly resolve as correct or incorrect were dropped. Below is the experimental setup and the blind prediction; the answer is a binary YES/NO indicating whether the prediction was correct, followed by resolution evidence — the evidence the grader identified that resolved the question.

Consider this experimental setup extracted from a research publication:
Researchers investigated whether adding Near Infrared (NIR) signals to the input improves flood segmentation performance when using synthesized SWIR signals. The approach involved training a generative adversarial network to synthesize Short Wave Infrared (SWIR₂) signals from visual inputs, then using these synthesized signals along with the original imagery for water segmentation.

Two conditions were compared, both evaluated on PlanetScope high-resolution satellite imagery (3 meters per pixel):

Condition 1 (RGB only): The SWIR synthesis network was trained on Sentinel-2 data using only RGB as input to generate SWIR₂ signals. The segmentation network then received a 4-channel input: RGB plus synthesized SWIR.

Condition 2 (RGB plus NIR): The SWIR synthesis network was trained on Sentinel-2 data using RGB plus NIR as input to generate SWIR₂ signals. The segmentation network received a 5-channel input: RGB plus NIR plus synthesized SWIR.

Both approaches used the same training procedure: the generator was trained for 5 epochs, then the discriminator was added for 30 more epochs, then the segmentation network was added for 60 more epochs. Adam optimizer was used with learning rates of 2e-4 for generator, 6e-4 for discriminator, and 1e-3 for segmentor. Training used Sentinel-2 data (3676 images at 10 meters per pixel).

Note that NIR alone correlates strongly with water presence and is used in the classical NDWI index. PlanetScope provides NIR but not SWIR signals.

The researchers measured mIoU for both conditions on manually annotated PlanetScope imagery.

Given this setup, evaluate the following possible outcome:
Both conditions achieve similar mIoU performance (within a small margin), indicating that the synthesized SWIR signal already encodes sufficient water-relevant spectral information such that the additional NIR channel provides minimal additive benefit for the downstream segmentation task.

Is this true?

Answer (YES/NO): NO